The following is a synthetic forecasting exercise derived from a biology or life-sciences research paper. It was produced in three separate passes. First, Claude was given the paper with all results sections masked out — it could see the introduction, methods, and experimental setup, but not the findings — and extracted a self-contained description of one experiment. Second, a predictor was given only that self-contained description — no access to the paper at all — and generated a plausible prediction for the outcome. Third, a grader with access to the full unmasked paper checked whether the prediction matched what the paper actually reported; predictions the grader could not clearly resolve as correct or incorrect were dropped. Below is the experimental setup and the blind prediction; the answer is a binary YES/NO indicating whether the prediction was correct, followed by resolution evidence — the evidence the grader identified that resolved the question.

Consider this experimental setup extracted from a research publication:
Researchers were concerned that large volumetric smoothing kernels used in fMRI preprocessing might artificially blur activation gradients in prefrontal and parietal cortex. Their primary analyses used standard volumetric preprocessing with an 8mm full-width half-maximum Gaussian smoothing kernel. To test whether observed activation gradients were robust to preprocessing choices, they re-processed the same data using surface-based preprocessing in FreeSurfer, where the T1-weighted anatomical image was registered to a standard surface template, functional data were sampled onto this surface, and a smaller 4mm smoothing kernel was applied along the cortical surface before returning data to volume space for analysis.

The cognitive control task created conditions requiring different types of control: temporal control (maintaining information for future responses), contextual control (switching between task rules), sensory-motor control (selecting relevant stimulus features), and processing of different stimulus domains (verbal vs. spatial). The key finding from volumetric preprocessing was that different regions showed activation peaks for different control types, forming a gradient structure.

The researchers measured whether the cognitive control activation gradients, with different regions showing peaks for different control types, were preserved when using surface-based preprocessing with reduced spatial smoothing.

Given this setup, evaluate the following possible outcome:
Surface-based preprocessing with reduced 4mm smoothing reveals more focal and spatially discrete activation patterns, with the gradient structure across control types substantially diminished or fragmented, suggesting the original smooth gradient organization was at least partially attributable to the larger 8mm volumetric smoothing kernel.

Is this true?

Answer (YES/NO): NO